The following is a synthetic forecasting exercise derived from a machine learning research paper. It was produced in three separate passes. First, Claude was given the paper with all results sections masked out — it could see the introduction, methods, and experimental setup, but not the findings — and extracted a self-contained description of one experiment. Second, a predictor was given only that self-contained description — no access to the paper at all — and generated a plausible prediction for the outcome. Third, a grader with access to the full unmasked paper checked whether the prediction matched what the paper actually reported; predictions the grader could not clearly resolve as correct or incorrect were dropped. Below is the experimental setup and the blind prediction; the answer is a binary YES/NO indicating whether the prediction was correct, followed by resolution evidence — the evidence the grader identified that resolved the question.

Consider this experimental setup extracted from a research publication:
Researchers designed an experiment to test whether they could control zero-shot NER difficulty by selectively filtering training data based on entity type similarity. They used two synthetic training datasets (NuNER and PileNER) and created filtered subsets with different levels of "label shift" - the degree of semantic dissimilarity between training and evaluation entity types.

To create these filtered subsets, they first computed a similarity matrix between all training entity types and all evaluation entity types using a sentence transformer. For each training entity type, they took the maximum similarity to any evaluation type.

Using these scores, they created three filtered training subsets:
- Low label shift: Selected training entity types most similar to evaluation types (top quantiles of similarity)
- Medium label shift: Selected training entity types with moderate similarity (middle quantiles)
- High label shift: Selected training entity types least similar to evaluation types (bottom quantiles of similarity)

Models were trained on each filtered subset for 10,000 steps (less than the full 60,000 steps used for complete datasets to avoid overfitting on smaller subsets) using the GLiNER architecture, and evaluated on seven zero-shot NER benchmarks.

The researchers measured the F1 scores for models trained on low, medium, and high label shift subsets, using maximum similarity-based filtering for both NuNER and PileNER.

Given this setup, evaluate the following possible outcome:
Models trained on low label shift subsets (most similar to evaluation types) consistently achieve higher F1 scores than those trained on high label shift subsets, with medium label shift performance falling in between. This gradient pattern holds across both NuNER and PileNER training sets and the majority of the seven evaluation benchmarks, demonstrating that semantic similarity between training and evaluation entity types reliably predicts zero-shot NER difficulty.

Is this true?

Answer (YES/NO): NO